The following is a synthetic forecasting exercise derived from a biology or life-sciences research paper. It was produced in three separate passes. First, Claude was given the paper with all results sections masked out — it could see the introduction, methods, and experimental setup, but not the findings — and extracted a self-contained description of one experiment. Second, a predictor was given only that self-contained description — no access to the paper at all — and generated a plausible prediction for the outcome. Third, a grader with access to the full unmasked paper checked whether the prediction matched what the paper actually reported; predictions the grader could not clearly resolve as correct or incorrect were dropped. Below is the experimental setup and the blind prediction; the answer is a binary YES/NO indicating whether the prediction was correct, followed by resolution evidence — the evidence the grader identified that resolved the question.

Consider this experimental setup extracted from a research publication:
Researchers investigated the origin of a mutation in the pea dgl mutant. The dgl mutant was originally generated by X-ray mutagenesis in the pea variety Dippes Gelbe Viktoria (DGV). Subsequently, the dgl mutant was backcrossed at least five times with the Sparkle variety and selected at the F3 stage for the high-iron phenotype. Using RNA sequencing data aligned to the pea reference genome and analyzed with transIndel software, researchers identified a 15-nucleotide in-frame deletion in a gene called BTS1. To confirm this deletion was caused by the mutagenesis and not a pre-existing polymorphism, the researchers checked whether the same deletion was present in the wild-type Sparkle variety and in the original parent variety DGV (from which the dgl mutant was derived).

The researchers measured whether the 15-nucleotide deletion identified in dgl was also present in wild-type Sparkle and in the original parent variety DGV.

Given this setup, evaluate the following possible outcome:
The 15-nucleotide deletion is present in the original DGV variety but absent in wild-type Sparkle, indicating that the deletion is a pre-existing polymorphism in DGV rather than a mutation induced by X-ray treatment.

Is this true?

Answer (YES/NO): NO